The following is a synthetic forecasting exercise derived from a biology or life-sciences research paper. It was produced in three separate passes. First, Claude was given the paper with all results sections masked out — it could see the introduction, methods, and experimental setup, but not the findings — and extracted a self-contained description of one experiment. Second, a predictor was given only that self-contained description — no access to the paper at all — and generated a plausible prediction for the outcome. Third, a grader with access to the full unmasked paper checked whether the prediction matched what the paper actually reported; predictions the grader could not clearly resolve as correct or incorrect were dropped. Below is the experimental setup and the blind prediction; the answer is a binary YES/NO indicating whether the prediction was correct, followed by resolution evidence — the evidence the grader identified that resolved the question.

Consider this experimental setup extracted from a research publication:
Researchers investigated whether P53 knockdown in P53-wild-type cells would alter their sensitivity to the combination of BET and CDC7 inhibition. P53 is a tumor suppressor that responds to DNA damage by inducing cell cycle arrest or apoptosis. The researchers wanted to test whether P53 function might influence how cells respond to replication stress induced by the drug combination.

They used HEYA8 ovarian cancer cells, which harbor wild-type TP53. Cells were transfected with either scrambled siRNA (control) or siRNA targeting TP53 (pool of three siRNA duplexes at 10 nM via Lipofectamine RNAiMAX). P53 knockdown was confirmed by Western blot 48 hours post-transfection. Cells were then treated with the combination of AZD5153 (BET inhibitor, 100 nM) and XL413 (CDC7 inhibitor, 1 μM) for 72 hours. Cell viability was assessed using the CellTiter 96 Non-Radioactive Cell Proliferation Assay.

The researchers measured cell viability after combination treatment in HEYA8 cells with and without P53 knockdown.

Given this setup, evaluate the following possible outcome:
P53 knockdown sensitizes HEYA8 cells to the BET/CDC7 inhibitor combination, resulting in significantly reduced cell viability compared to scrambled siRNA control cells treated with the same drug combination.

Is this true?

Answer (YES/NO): YES